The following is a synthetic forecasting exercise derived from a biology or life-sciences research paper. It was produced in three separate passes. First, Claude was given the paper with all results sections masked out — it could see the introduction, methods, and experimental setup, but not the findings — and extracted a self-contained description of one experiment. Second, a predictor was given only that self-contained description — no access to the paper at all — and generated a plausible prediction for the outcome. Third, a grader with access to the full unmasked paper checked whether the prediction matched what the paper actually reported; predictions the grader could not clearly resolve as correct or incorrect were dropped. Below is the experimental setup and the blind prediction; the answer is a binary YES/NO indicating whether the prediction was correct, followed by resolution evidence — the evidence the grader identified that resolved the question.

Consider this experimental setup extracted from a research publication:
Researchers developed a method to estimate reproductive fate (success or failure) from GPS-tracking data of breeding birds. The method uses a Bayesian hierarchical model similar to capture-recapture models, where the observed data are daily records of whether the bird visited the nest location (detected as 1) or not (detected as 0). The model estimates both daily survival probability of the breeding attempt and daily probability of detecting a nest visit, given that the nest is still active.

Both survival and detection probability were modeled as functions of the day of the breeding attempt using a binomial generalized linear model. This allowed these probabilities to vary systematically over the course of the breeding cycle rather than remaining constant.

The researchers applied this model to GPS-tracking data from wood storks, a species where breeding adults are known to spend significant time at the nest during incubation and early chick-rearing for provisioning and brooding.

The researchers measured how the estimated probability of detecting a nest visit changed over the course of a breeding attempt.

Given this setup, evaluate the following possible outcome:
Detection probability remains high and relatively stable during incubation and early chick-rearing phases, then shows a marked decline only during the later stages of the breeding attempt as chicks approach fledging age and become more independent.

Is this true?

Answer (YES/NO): NO